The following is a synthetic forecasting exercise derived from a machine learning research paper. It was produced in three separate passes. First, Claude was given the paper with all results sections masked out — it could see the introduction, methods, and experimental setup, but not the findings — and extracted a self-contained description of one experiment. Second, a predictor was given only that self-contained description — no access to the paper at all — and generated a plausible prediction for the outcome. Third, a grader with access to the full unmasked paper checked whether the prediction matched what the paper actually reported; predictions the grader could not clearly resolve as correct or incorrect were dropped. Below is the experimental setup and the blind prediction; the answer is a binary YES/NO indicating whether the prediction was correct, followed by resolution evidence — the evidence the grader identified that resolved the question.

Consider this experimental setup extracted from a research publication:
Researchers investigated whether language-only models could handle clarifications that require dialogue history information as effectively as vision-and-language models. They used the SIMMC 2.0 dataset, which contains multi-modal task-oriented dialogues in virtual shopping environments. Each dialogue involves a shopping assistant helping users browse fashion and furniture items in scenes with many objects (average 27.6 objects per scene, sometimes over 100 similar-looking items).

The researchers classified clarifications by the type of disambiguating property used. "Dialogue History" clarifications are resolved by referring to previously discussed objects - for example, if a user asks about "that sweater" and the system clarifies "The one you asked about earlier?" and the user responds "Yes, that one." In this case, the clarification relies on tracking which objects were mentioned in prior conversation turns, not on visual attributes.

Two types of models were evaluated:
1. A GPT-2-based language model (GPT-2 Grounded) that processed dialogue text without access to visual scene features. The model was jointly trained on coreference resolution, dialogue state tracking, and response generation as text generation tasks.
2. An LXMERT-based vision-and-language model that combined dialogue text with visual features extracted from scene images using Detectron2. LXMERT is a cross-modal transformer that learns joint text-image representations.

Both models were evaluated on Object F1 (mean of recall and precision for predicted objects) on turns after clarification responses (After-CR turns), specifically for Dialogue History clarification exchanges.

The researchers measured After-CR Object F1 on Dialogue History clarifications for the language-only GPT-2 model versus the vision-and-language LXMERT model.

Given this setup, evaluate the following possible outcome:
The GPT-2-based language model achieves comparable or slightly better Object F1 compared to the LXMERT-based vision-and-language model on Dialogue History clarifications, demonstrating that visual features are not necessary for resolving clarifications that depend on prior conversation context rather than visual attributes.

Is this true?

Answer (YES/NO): NO